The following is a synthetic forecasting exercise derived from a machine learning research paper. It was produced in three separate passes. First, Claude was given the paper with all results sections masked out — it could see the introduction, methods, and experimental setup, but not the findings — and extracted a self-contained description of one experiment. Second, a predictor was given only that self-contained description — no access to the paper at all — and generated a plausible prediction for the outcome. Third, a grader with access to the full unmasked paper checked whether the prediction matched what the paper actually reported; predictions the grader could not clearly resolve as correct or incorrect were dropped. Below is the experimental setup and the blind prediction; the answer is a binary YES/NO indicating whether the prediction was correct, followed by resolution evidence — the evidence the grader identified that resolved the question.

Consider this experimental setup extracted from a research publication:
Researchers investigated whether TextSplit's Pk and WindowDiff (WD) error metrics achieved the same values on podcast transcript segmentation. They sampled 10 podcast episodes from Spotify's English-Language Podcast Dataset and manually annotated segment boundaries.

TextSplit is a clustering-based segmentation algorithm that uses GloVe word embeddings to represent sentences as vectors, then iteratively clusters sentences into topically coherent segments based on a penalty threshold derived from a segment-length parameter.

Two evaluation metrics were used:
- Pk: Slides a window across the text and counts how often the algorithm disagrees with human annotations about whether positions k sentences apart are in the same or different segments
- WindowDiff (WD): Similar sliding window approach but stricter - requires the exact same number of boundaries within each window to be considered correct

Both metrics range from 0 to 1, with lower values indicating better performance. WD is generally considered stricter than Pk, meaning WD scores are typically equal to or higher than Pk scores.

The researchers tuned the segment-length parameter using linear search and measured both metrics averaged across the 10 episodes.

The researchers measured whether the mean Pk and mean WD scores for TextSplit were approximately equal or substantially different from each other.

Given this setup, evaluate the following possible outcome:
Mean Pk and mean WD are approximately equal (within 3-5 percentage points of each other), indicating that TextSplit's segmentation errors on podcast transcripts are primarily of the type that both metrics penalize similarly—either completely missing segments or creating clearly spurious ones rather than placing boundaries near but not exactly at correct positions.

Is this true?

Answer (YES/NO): YES